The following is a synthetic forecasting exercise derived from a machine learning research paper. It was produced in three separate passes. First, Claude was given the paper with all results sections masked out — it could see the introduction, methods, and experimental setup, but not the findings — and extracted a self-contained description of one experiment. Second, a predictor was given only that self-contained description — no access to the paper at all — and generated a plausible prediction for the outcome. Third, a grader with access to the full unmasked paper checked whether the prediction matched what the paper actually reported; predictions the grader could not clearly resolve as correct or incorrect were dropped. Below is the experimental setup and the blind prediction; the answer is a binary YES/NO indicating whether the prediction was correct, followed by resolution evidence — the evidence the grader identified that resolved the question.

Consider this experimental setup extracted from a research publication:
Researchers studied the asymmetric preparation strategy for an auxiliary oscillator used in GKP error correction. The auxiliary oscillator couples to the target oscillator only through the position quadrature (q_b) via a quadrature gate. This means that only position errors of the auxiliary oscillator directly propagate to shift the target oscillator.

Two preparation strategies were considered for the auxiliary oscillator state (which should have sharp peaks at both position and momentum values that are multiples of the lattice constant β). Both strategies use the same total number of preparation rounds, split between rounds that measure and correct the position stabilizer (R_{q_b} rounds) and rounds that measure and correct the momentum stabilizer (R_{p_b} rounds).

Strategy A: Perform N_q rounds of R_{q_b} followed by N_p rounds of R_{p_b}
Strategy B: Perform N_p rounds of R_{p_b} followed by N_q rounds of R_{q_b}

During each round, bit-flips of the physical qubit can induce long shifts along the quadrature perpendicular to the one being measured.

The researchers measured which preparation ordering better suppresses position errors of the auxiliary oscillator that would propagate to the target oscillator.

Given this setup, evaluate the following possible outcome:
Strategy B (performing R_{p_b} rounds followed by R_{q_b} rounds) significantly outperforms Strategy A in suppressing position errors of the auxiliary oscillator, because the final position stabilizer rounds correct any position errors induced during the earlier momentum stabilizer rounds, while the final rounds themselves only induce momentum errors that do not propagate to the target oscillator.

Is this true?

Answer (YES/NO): YES